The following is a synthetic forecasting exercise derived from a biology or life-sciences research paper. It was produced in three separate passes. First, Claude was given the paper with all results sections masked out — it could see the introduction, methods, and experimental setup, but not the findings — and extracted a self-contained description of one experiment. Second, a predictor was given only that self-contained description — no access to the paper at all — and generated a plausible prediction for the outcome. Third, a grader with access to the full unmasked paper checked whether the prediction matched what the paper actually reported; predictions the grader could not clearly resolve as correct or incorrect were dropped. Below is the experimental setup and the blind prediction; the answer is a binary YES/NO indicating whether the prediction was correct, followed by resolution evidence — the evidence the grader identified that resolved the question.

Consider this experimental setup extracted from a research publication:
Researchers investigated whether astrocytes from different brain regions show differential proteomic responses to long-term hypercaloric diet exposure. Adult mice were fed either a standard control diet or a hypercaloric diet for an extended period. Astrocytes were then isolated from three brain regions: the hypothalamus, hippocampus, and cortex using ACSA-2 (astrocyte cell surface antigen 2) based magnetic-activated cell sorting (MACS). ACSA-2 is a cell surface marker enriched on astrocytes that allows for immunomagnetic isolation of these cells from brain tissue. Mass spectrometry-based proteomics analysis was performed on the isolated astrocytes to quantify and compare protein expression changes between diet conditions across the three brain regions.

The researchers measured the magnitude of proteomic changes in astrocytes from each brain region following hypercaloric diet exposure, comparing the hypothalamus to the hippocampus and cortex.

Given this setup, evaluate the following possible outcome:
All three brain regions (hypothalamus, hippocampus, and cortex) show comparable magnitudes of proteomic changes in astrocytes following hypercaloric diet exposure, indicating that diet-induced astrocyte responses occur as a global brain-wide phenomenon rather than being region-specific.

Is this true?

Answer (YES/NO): NO